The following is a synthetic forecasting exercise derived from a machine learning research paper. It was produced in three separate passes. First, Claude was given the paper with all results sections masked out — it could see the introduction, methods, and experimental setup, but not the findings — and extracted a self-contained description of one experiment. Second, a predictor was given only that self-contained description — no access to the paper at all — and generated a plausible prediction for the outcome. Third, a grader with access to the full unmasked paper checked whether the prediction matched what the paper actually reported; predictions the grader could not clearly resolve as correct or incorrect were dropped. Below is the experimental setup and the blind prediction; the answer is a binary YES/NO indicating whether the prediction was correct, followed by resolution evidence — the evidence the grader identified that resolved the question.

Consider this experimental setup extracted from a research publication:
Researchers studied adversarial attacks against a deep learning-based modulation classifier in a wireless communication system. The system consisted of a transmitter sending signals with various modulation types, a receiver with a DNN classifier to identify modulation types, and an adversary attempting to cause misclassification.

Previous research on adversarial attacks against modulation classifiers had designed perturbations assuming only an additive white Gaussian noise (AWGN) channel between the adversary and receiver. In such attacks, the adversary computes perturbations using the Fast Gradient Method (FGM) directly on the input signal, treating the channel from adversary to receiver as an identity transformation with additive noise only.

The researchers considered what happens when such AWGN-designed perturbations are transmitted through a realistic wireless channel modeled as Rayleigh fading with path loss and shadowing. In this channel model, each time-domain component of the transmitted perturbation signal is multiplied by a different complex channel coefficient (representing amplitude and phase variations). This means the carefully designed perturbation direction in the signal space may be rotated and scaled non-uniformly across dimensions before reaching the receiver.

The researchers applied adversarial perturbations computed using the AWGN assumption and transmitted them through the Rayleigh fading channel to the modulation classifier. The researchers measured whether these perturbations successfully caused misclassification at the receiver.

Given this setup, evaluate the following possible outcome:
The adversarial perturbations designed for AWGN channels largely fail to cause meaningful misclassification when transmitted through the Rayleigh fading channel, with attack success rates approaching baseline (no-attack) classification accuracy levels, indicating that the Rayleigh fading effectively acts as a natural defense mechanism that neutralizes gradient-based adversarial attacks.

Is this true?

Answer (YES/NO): NO